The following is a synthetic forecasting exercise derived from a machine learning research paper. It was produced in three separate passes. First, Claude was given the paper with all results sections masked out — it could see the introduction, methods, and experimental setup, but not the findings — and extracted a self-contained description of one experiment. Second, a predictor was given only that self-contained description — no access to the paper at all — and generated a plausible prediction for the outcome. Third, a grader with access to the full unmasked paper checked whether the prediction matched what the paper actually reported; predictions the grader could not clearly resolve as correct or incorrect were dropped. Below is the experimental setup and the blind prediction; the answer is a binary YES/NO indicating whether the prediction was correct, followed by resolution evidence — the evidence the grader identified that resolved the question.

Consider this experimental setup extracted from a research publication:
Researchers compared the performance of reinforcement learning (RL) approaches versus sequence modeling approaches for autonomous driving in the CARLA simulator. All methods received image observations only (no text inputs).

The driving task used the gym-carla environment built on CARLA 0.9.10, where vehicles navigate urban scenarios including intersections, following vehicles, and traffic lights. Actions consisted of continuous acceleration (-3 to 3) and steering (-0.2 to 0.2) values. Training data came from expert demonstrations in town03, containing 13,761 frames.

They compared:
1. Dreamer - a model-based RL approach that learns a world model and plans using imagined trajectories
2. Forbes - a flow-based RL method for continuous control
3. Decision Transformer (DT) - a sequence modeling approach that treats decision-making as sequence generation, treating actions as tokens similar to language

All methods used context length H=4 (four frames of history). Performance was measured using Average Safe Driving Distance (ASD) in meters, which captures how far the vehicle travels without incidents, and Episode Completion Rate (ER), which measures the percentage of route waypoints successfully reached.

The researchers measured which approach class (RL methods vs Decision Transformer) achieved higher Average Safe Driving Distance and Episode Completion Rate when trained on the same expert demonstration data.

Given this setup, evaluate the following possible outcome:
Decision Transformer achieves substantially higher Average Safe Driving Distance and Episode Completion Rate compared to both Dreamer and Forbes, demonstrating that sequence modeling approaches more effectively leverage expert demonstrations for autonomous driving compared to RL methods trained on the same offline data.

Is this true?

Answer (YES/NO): NO